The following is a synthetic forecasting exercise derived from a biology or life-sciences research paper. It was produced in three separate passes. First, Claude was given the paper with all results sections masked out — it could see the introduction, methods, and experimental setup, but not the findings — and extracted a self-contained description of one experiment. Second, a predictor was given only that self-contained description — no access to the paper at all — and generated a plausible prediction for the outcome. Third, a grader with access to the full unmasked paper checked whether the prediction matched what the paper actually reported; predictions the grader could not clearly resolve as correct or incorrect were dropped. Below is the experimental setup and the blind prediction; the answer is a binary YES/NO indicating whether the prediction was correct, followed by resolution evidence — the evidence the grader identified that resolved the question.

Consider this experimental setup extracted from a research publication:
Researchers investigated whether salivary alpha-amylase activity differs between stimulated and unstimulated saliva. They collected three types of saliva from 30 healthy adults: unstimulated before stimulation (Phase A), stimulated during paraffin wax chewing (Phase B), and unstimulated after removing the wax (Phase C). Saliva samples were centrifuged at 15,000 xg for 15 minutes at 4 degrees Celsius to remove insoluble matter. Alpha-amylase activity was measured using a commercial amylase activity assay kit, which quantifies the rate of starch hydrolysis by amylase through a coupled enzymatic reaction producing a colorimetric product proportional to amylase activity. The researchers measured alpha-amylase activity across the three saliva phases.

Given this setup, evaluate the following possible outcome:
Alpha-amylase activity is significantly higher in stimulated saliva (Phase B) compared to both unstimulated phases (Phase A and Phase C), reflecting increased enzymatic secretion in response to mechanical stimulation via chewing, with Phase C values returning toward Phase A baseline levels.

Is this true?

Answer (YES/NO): NO